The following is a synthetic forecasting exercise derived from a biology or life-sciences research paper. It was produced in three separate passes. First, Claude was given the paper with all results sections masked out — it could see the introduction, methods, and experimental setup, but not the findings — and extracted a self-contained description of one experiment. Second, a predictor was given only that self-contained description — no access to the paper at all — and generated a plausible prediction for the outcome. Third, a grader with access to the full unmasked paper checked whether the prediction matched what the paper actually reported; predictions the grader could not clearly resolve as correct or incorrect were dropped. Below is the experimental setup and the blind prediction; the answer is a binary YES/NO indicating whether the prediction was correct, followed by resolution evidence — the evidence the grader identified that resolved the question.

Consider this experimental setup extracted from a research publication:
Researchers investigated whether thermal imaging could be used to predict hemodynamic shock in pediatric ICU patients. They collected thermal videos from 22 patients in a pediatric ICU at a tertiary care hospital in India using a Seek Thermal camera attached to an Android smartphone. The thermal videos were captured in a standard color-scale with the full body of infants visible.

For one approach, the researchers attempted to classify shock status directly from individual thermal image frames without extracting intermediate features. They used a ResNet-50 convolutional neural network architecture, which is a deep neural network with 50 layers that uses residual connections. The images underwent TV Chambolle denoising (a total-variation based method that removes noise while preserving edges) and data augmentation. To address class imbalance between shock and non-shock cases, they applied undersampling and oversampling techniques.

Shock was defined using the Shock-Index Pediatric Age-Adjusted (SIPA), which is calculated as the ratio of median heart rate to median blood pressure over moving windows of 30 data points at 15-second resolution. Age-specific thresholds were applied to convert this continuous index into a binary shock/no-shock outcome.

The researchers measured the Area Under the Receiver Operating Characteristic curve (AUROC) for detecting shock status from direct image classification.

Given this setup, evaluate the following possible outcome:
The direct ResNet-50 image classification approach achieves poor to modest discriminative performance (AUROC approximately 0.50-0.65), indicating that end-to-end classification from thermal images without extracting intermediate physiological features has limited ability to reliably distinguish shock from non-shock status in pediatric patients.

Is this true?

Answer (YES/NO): YES